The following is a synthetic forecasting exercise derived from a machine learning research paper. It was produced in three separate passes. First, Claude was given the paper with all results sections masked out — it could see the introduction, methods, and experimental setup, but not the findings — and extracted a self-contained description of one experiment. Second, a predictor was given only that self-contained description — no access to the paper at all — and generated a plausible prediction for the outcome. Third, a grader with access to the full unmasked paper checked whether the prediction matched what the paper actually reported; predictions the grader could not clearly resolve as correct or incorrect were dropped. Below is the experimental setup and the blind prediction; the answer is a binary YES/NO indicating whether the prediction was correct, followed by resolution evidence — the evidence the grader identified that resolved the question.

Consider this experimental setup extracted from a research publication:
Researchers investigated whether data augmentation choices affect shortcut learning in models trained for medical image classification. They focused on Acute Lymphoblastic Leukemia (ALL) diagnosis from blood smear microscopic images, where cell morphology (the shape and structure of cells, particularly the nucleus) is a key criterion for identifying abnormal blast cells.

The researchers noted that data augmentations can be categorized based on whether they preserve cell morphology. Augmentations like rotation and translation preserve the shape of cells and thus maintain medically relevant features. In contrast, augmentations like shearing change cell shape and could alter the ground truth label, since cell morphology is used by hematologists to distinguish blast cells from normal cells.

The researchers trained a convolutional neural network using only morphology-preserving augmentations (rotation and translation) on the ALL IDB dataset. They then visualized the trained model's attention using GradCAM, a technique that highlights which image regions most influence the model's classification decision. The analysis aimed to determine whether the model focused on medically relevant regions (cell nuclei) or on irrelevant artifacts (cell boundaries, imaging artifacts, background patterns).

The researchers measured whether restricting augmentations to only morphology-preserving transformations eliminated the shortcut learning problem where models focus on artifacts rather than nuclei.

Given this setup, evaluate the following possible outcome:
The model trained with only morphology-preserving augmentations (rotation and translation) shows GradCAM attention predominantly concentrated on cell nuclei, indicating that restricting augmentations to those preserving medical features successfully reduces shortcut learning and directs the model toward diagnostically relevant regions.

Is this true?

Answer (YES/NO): NO